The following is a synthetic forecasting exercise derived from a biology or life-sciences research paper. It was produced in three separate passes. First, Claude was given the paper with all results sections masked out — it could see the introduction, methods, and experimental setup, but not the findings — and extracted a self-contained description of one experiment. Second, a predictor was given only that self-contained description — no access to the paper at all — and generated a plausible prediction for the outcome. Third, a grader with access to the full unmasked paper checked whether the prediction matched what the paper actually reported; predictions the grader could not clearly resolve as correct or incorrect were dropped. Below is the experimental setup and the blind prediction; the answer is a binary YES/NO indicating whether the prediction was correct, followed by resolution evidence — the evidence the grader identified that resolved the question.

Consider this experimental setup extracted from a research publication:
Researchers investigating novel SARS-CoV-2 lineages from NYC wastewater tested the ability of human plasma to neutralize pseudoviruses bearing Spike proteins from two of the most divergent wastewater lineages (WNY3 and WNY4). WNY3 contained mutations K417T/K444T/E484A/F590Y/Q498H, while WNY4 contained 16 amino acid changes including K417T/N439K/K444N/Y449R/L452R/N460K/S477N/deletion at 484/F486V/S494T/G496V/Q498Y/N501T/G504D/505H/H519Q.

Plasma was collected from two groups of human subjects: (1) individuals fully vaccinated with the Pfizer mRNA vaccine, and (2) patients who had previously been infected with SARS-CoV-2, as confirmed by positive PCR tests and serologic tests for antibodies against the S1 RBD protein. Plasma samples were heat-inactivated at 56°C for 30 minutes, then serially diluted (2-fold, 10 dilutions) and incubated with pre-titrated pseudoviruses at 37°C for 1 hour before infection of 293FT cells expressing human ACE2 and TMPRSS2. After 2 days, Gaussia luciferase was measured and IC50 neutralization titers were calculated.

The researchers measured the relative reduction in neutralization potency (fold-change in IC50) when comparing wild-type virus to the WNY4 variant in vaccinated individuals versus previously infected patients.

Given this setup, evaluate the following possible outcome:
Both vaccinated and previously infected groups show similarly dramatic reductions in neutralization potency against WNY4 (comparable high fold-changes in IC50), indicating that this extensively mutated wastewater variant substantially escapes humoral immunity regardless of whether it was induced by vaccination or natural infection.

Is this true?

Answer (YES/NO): NO